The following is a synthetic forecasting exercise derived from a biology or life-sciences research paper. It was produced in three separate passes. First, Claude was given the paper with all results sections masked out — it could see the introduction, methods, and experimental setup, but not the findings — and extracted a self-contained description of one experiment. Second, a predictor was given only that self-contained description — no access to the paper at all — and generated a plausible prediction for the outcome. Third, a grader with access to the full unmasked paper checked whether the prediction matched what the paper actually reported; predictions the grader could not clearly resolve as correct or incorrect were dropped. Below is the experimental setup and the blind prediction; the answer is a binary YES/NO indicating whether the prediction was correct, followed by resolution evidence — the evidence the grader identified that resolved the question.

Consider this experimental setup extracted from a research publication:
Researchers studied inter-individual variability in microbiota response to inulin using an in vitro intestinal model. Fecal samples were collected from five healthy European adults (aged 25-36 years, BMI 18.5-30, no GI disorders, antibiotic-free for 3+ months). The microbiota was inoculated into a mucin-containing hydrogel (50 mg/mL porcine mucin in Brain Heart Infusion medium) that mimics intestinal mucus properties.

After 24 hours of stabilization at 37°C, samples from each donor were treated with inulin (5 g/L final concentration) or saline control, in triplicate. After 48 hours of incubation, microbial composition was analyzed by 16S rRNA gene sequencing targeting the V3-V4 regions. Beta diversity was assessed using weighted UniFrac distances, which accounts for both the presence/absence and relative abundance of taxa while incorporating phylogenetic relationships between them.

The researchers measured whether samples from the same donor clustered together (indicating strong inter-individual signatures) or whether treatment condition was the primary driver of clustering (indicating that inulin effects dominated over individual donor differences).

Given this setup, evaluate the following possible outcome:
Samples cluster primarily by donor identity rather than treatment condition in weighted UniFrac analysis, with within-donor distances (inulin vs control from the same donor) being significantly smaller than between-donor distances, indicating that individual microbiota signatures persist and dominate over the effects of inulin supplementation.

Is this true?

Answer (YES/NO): YES